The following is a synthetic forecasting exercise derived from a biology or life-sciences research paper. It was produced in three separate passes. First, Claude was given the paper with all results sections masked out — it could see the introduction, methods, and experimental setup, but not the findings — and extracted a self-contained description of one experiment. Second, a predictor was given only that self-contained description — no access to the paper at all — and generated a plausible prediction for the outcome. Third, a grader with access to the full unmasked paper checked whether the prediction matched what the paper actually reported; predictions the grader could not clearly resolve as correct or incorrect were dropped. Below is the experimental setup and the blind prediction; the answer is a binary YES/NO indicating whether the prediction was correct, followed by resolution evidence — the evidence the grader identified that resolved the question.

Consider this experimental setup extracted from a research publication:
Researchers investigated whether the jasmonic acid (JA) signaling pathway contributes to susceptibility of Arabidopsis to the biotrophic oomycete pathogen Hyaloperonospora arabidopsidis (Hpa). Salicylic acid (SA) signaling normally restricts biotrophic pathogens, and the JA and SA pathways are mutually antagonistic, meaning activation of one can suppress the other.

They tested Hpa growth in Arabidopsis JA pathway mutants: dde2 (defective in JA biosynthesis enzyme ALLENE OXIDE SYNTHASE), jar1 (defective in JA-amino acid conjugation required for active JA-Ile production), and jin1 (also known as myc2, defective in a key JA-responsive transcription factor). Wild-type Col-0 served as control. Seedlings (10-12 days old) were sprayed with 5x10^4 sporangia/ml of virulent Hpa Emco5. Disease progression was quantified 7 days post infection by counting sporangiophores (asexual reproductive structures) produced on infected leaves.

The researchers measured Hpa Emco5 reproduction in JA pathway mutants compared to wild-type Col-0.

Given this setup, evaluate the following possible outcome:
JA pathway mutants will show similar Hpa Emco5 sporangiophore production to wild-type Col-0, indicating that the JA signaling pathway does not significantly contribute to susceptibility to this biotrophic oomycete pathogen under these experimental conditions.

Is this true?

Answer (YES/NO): NO